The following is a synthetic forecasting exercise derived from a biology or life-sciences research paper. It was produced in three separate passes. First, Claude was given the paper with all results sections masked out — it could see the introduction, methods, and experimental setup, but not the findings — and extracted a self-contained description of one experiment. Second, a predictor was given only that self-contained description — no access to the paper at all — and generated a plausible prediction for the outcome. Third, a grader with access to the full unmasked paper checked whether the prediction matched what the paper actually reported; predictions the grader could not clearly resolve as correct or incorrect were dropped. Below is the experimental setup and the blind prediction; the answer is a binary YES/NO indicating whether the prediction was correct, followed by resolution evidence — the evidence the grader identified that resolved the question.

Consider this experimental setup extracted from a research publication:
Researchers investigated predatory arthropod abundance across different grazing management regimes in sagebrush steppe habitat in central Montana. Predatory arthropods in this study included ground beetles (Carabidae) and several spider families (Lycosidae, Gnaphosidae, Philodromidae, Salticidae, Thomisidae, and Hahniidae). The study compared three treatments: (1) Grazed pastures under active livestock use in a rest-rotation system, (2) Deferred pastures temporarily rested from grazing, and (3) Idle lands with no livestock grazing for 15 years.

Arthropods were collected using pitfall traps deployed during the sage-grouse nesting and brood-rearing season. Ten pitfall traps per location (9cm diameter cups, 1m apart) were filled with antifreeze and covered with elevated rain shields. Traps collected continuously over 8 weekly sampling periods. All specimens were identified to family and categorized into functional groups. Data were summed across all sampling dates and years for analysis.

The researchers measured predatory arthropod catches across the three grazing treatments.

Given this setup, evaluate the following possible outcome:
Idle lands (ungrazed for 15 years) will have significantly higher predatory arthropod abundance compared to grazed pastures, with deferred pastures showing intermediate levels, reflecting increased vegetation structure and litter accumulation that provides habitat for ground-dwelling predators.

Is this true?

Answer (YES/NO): NO